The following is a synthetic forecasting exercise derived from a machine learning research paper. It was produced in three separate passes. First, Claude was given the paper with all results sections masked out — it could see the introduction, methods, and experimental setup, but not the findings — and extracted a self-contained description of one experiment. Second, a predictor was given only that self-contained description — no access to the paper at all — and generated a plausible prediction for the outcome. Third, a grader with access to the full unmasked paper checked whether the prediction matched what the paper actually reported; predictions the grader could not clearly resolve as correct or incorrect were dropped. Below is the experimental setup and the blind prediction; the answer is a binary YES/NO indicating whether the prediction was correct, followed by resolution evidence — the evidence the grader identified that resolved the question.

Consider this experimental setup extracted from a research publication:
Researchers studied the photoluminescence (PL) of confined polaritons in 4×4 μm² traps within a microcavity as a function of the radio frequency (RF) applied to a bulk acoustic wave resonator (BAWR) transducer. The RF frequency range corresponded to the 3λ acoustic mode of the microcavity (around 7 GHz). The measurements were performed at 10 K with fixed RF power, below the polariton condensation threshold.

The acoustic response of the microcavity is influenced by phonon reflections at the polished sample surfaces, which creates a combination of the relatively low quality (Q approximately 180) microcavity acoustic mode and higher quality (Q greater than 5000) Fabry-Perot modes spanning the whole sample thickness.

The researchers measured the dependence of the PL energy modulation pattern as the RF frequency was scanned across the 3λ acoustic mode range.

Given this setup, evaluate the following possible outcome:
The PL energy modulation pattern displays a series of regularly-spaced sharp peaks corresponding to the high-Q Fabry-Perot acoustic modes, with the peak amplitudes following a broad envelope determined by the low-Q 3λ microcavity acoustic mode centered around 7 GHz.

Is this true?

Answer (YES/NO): YES